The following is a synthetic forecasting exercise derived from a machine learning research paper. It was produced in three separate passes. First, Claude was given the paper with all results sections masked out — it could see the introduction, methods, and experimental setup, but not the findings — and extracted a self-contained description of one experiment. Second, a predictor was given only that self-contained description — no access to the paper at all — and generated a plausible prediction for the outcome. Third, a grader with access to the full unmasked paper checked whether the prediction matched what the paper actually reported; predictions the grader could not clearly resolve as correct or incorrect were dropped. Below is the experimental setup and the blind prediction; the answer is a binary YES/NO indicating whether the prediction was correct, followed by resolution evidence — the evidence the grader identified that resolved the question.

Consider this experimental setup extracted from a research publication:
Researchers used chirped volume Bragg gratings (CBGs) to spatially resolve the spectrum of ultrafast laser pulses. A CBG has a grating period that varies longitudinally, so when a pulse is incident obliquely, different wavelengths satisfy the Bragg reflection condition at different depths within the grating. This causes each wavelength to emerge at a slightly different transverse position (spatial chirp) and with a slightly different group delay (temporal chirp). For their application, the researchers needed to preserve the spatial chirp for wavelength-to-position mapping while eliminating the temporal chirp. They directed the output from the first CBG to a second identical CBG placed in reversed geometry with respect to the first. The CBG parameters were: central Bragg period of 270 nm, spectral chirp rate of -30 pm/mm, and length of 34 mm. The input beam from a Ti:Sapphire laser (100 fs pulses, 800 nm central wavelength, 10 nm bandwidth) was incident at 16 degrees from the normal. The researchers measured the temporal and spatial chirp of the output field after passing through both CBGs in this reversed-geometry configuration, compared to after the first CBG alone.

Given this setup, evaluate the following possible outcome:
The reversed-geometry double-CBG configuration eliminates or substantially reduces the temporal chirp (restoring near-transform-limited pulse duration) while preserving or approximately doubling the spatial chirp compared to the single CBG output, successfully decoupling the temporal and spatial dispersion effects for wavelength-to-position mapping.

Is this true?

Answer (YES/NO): YES